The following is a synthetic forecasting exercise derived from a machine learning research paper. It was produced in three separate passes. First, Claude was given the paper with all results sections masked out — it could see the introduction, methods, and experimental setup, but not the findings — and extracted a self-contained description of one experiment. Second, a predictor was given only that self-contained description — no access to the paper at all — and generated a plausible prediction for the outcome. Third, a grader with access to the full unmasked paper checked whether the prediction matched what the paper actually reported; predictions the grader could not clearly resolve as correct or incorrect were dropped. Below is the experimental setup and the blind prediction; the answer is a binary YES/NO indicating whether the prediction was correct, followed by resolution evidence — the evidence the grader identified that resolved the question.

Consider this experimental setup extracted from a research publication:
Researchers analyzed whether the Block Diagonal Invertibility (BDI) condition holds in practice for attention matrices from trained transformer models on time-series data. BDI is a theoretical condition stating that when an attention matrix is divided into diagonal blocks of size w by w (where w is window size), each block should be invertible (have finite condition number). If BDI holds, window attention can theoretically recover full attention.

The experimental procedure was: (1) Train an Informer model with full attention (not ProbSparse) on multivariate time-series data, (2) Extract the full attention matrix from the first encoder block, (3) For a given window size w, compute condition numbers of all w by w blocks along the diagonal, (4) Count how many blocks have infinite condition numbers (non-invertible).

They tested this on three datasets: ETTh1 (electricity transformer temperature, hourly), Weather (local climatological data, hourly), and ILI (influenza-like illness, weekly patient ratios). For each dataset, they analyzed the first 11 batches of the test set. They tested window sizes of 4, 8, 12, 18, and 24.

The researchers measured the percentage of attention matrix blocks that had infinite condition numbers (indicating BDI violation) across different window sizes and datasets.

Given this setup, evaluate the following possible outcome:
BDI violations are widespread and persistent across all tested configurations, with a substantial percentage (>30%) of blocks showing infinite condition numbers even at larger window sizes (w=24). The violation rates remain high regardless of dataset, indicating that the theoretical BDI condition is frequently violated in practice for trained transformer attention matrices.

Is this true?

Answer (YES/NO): NO